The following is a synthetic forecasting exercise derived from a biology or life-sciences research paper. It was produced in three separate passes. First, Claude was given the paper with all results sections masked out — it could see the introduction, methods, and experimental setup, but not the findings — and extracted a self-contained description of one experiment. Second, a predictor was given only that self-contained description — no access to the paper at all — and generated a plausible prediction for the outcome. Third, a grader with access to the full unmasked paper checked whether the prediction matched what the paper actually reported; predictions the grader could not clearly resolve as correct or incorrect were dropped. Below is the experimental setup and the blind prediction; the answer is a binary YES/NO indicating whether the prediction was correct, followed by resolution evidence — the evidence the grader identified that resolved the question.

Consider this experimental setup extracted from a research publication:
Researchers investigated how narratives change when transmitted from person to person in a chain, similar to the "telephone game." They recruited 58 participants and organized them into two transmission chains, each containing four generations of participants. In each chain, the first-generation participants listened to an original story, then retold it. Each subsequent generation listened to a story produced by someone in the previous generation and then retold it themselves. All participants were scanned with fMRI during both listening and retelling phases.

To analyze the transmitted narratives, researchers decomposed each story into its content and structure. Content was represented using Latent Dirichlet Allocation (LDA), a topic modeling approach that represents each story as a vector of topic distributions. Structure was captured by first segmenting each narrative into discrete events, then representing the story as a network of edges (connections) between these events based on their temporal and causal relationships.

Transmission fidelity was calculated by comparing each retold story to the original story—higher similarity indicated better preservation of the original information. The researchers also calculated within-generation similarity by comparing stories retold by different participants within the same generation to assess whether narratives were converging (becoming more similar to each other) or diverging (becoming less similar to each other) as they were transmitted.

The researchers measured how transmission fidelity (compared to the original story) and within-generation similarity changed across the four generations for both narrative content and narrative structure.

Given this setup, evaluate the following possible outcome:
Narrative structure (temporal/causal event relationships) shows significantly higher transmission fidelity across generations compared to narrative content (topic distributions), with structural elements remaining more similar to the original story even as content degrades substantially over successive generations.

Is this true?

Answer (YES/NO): YES